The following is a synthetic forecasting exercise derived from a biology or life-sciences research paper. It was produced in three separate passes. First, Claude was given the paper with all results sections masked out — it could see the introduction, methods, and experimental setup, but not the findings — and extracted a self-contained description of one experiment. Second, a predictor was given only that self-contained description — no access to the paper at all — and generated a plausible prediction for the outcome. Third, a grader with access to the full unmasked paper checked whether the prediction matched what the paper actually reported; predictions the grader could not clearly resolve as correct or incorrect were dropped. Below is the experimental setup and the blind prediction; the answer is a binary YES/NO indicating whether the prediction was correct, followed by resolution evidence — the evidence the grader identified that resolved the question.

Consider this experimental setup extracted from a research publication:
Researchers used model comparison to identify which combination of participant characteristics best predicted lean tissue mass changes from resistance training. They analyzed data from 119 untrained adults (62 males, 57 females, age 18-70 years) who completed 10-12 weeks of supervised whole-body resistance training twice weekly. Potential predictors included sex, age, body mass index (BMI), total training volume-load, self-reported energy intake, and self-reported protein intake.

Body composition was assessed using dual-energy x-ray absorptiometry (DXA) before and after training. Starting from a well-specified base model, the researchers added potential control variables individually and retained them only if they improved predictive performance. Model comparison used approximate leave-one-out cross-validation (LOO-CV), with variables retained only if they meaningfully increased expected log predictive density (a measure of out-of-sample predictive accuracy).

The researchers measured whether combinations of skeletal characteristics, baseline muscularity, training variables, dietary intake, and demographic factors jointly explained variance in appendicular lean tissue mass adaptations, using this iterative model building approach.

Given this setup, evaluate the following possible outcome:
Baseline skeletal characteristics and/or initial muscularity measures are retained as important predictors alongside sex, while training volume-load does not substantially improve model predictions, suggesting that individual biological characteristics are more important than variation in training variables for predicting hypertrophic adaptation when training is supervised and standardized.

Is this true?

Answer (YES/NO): NO